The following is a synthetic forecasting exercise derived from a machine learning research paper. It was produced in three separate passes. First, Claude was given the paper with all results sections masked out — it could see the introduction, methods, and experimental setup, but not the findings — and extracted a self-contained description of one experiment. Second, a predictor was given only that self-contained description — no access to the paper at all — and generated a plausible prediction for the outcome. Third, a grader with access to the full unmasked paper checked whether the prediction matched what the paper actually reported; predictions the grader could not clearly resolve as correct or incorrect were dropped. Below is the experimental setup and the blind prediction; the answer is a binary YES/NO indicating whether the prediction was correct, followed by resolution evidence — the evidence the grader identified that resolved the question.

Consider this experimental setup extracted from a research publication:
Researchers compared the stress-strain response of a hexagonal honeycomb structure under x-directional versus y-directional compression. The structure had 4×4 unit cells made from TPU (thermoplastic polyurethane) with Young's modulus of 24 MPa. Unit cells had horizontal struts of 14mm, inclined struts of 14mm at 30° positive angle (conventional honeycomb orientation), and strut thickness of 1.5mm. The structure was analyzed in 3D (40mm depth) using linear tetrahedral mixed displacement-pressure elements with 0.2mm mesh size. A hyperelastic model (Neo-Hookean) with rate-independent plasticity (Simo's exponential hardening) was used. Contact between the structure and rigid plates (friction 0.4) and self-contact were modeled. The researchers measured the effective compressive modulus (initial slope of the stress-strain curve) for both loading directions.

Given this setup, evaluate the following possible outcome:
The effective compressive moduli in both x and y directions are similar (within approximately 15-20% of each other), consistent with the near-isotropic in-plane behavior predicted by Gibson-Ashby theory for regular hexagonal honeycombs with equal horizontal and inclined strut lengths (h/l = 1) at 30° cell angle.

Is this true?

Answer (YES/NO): NO